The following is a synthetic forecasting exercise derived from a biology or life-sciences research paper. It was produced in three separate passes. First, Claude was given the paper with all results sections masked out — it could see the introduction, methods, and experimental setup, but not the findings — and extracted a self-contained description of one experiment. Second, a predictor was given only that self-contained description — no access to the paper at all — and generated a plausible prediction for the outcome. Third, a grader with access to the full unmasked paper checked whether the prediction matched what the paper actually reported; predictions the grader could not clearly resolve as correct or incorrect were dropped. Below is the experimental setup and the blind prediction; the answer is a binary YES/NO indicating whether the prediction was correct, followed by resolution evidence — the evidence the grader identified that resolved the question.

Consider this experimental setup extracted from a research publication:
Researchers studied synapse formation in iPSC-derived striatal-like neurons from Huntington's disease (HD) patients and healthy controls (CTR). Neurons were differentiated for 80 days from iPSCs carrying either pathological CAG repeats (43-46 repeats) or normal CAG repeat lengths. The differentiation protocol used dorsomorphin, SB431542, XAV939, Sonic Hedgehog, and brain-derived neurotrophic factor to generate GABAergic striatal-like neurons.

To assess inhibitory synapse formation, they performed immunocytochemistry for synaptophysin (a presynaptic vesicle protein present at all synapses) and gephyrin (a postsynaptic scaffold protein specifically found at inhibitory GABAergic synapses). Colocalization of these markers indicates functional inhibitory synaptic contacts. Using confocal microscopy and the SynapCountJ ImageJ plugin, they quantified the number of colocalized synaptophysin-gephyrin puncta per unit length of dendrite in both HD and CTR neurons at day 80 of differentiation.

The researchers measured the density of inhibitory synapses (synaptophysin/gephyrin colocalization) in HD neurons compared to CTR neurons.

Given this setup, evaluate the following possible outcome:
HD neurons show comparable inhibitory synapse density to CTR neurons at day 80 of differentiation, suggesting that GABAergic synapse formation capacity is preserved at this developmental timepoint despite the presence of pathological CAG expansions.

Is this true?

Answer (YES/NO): NO